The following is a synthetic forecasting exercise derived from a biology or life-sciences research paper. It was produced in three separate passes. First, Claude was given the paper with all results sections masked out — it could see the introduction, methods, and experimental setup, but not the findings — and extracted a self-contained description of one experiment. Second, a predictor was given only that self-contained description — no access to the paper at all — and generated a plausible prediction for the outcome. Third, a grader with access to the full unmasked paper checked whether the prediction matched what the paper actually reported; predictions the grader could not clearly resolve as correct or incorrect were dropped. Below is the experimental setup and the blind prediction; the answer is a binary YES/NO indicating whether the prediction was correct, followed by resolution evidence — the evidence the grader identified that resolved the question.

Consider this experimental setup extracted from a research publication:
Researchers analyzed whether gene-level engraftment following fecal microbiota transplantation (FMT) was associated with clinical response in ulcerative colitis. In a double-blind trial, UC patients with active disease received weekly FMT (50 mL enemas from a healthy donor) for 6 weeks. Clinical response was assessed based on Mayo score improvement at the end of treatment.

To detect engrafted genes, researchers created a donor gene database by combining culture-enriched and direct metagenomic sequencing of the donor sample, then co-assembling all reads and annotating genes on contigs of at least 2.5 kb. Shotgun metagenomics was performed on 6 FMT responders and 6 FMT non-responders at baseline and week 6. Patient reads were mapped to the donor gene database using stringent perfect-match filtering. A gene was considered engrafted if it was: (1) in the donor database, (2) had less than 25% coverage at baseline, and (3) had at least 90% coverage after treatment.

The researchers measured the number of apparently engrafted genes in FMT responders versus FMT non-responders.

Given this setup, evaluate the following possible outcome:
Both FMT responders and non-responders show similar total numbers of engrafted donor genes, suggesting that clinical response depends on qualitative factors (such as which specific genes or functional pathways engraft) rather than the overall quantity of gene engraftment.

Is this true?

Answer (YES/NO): YES